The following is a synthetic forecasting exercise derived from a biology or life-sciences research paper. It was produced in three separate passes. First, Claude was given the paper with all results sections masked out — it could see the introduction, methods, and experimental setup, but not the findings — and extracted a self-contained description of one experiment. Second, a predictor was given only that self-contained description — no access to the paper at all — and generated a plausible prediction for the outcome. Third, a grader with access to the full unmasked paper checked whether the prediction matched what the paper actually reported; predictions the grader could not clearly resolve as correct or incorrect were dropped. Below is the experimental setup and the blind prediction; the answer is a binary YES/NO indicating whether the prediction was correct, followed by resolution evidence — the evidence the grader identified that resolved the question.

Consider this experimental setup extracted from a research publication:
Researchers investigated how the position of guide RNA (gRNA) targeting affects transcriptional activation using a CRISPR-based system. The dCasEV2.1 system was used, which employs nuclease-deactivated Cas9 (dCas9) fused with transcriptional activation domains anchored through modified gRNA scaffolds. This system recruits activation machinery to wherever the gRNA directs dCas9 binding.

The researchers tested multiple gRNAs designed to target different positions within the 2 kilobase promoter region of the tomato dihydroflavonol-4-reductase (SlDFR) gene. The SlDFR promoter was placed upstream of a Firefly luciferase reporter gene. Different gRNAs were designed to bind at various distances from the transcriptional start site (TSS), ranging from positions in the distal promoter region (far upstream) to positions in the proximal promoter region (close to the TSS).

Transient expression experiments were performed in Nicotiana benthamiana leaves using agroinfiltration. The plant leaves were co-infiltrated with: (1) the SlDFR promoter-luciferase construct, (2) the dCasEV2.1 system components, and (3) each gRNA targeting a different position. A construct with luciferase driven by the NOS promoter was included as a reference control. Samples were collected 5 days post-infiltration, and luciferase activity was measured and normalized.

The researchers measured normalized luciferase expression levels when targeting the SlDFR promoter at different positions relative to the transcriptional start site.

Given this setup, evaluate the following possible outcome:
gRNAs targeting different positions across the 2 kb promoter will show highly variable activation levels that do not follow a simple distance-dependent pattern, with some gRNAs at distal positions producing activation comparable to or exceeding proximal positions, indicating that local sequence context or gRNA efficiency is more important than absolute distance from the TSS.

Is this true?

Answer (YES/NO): NO